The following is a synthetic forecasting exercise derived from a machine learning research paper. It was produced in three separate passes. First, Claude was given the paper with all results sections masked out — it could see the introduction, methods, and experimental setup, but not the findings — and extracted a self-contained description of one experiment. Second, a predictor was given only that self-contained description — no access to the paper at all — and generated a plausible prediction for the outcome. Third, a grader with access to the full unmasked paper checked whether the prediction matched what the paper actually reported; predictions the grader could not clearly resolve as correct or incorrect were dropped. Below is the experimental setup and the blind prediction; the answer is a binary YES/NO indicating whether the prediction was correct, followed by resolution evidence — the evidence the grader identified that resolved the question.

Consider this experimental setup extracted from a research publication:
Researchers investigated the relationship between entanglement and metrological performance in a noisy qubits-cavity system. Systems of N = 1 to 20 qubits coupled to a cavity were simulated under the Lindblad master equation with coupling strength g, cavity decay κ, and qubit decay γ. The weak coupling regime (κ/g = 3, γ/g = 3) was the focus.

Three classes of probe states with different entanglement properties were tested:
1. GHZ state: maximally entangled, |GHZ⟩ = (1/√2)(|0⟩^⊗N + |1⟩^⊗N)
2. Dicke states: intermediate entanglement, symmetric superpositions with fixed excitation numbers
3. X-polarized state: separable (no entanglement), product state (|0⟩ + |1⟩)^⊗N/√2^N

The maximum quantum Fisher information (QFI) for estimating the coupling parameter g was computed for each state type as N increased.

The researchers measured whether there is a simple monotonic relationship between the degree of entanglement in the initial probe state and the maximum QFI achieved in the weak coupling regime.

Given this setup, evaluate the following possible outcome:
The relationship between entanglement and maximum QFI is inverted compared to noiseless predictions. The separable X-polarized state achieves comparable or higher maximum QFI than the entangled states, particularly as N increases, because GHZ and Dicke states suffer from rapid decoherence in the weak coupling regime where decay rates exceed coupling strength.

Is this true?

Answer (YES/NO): NO